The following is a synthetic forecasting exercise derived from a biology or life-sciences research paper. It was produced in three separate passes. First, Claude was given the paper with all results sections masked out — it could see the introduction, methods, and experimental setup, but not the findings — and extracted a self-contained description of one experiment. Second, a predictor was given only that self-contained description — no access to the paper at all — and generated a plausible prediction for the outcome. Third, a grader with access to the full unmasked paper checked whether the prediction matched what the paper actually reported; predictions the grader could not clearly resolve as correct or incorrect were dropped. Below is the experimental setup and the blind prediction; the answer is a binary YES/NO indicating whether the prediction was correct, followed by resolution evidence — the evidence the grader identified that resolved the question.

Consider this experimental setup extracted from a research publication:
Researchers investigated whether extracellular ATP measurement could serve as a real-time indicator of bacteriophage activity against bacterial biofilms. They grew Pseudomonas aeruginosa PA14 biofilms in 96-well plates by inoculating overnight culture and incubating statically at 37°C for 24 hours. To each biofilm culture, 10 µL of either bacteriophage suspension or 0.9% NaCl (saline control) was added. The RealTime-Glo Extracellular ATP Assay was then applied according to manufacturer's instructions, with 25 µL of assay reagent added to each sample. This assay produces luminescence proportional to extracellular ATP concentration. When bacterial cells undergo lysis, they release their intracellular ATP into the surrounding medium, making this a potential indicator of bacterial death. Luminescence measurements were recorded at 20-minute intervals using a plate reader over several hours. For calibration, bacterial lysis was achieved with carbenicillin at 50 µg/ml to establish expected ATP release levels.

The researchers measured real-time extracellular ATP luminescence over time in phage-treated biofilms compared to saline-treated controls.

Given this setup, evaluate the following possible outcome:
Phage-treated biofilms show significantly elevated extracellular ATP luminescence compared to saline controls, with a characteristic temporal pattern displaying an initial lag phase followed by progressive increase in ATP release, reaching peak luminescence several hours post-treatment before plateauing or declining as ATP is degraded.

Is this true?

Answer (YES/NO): NO